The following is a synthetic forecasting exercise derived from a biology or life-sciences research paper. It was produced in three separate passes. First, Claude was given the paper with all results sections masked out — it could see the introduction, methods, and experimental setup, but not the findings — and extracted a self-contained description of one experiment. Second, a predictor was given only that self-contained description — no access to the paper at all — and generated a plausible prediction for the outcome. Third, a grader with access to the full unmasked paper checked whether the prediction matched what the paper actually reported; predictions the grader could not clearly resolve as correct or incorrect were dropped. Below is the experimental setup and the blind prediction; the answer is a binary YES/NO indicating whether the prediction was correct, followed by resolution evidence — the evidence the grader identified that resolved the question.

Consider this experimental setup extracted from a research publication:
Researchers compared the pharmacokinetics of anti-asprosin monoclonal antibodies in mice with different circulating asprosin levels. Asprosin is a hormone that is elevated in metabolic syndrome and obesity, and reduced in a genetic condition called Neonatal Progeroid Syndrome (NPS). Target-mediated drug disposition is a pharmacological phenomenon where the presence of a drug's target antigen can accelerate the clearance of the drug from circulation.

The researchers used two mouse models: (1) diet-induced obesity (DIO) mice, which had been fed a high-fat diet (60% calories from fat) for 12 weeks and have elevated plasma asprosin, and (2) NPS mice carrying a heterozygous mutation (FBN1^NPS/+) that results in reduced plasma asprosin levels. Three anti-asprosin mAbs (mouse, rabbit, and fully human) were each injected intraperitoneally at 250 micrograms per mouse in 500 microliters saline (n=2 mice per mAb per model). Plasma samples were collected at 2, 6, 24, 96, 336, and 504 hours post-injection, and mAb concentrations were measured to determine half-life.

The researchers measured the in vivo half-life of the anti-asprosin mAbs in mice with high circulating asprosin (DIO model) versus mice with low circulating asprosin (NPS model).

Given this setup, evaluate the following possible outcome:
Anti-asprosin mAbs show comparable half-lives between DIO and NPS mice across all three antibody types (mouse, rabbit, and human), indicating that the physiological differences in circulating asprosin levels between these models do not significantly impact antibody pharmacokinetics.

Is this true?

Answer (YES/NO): YES